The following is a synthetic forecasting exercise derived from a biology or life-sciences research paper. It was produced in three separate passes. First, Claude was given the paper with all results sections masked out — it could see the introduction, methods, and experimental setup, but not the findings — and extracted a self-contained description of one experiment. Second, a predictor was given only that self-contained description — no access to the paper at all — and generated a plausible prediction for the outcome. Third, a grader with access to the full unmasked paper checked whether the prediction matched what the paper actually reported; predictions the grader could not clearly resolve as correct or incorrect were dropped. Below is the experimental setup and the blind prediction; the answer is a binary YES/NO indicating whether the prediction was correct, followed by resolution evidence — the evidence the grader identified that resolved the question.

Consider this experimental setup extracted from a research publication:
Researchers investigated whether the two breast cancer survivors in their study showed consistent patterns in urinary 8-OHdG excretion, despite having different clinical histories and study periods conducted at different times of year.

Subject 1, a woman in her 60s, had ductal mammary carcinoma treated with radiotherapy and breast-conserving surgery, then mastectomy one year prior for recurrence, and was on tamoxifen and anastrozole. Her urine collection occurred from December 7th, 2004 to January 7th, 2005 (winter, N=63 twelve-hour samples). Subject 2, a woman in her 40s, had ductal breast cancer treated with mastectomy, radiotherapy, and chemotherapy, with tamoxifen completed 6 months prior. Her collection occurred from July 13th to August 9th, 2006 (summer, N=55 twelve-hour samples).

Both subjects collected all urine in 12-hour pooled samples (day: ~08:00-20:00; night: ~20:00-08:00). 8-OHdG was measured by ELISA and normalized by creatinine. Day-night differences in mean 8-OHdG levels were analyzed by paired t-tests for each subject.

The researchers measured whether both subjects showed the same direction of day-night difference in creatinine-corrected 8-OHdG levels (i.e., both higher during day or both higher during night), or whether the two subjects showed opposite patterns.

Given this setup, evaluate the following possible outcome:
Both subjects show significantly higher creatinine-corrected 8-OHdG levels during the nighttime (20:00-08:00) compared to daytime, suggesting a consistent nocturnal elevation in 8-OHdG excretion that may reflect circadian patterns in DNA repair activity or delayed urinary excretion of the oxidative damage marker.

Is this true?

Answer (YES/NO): NO